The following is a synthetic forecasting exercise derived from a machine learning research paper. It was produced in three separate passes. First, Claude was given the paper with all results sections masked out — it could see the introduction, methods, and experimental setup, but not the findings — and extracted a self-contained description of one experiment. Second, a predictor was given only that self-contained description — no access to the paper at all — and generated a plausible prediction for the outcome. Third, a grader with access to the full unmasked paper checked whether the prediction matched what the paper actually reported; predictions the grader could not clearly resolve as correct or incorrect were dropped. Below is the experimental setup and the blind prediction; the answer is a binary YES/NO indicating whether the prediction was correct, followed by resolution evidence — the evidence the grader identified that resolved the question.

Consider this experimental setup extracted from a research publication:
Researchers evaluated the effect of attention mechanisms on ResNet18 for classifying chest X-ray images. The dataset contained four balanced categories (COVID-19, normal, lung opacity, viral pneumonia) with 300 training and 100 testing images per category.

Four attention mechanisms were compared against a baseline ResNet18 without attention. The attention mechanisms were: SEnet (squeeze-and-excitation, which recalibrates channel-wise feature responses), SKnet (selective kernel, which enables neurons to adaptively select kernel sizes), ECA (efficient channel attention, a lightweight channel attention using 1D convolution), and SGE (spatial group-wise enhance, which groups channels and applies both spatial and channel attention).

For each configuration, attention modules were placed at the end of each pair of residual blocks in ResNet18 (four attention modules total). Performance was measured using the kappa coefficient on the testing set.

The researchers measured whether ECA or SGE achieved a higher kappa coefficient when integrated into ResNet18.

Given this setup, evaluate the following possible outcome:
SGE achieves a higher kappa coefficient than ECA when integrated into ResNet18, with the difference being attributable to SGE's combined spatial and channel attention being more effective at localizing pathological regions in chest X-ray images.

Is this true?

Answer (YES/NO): NO